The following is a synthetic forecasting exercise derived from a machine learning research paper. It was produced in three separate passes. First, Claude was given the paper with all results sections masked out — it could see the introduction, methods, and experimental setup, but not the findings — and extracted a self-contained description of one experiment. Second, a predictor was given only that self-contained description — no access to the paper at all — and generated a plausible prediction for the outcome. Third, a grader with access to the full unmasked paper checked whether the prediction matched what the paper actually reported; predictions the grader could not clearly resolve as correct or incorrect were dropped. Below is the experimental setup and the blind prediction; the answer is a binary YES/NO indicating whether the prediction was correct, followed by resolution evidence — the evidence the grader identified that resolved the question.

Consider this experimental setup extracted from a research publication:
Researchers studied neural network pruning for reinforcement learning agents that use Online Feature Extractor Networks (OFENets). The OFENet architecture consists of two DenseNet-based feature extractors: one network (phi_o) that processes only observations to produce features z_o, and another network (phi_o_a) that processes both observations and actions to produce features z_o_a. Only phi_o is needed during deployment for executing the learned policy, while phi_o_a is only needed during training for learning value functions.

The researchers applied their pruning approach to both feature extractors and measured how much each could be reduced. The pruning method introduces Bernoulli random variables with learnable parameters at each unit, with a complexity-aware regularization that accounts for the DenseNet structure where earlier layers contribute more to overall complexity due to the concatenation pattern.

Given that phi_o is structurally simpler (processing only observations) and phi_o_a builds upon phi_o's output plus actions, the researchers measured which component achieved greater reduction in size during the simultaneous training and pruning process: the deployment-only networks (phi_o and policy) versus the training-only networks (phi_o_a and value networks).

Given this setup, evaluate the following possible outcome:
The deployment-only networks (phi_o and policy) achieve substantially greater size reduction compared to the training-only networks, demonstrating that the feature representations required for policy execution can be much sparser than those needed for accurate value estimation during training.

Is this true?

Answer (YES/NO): YES